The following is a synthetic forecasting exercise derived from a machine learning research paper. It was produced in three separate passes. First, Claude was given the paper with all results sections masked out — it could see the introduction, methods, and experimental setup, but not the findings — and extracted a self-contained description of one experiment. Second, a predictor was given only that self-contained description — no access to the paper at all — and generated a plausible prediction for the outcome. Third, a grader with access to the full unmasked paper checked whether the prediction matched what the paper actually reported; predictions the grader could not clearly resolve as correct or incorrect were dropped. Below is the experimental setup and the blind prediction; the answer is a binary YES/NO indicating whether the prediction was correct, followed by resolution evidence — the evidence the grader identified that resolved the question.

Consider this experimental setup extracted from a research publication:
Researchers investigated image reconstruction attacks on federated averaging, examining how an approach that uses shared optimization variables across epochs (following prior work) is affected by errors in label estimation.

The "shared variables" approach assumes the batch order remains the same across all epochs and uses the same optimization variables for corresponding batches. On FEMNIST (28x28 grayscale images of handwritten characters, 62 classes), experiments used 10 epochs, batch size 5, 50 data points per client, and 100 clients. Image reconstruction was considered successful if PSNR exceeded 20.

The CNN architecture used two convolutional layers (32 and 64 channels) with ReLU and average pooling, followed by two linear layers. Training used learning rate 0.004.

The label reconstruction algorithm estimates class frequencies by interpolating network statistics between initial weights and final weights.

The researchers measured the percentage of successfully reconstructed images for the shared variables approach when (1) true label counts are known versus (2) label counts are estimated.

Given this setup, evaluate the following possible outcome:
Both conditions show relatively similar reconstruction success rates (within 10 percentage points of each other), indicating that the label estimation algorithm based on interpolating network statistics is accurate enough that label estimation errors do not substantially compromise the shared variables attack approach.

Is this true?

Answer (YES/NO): NO